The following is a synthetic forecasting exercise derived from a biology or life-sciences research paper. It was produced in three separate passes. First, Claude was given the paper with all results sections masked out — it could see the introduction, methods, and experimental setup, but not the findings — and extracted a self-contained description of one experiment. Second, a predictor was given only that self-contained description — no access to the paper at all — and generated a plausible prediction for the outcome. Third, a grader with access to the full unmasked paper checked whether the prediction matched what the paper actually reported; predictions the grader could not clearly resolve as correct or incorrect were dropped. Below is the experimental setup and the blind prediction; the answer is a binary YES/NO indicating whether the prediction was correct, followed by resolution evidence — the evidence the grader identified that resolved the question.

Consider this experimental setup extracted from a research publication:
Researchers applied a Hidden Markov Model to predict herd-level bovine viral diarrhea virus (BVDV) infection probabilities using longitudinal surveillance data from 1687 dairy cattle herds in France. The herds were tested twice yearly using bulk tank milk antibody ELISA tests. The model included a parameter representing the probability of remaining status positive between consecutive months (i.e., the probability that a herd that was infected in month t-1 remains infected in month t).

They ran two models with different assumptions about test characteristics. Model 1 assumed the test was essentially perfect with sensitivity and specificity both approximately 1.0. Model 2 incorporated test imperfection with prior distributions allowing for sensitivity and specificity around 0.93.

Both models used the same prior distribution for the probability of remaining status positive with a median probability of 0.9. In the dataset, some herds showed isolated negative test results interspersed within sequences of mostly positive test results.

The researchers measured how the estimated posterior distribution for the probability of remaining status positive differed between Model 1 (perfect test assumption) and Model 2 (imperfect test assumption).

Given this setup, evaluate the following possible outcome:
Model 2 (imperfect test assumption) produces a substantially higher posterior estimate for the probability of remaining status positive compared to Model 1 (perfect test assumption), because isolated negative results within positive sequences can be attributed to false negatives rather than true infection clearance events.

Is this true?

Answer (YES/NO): NO